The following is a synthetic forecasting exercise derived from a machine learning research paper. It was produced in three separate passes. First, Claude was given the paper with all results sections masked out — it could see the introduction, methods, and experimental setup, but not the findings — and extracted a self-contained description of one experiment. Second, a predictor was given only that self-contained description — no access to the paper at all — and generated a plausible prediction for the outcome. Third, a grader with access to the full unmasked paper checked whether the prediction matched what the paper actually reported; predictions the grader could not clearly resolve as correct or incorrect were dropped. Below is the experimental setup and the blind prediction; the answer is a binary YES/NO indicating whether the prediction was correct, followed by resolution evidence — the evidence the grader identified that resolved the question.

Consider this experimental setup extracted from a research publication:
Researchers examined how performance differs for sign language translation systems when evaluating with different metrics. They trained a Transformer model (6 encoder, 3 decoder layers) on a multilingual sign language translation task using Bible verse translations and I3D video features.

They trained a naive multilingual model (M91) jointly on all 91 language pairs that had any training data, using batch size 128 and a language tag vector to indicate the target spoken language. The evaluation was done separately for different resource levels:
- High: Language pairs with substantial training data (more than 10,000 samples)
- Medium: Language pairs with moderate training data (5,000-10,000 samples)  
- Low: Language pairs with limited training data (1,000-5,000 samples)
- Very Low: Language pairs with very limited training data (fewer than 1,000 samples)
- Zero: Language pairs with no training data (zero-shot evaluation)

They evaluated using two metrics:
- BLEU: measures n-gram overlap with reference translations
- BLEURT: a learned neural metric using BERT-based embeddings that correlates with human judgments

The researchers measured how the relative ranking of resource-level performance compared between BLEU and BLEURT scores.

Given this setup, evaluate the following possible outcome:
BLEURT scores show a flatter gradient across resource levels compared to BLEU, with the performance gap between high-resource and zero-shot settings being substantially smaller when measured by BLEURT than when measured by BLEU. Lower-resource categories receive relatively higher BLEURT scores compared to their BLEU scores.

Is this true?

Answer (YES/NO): NO